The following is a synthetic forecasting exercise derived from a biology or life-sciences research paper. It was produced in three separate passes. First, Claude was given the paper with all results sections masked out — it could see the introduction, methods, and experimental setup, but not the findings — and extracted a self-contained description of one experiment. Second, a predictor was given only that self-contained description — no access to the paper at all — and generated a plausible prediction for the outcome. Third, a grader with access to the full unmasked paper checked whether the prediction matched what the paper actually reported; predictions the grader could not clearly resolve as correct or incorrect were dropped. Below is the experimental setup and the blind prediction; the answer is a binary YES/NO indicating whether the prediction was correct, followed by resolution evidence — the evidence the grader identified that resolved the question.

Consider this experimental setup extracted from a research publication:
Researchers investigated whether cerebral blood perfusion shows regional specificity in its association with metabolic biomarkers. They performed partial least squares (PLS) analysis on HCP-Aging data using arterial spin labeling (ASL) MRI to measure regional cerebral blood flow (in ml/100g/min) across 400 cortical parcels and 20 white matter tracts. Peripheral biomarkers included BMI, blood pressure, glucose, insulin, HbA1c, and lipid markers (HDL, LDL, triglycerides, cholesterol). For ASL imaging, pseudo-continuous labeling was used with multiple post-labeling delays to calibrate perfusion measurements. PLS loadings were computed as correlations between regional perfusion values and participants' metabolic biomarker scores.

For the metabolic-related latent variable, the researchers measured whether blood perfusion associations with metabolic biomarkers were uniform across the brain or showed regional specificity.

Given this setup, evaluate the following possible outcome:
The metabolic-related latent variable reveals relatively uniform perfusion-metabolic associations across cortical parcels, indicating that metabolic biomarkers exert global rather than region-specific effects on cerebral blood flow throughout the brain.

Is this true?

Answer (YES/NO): NO